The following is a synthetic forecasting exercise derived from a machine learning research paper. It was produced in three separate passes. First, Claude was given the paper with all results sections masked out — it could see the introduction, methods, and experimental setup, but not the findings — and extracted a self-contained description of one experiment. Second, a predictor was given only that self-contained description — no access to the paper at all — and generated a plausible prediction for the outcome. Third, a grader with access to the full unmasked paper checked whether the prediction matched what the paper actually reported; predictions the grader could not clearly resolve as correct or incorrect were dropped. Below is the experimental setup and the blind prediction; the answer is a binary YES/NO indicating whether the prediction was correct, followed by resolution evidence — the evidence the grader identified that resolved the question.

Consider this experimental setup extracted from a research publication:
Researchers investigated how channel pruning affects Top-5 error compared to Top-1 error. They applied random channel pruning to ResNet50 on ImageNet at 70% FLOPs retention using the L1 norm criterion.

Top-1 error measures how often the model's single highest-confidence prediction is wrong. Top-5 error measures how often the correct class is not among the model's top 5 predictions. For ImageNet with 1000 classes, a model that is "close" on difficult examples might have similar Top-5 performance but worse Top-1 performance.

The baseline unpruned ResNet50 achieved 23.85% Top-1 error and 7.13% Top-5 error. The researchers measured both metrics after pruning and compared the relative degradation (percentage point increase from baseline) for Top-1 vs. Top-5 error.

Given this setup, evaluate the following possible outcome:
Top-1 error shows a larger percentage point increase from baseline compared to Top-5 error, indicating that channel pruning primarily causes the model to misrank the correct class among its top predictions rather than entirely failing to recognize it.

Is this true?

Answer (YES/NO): YES